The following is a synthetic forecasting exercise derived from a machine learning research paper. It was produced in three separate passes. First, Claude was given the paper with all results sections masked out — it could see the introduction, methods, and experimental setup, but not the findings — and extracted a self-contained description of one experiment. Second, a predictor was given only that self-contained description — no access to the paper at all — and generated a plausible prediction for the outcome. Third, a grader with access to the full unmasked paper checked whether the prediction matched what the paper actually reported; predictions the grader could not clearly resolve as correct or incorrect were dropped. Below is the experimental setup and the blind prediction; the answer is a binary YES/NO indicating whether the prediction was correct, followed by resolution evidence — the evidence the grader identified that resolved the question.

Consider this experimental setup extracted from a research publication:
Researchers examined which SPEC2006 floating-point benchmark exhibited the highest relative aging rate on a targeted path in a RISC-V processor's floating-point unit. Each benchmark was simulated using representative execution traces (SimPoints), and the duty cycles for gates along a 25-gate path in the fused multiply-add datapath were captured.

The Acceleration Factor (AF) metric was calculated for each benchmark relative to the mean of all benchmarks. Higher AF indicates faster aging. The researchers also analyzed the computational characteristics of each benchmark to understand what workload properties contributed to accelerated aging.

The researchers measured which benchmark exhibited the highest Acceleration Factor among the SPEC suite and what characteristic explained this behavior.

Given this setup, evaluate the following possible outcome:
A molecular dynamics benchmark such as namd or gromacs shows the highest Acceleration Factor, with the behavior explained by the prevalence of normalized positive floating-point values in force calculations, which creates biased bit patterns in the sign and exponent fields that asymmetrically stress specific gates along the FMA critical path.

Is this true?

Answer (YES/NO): NO